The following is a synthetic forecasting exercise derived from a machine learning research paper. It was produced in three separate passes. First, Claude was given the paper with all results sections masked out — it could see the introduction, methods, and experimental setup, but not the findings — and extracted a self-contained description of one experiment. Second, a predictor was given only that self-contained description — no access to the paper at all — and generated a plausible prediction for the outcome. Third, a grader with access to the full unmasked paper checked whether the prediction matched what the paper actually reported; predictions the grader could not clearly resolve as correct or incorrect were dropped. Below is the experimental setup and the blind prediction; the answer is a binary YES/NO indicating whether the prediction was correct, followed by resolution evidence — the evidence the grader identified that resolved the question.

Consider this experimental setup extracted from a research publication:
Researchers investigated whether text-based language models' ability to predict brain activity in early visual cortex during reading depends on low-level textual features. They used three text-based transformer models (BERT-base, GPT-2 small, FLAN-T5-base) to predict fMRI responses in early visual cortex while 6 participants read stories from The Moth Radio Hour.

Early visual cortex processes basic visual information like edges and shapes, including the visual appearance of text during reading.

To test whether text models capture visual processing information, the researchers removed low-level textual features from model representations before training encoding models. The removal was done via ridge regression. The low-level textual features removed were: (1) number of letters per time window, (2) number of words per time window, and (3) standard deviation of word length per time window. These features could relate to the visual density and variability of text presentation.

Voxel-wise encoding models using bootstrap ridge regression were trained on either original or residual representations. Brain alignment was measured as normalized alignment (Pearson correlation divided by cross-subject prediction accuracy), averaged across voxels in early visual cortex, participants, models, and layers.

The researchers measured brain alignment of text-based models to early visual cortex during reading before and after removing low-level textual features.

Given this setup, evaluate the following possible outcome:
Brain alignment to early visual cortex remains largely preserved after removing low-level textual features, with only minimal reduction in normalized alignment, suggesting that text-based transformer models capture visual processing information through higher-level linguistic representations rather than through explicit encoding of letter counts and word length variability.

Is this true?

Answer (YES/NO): NO